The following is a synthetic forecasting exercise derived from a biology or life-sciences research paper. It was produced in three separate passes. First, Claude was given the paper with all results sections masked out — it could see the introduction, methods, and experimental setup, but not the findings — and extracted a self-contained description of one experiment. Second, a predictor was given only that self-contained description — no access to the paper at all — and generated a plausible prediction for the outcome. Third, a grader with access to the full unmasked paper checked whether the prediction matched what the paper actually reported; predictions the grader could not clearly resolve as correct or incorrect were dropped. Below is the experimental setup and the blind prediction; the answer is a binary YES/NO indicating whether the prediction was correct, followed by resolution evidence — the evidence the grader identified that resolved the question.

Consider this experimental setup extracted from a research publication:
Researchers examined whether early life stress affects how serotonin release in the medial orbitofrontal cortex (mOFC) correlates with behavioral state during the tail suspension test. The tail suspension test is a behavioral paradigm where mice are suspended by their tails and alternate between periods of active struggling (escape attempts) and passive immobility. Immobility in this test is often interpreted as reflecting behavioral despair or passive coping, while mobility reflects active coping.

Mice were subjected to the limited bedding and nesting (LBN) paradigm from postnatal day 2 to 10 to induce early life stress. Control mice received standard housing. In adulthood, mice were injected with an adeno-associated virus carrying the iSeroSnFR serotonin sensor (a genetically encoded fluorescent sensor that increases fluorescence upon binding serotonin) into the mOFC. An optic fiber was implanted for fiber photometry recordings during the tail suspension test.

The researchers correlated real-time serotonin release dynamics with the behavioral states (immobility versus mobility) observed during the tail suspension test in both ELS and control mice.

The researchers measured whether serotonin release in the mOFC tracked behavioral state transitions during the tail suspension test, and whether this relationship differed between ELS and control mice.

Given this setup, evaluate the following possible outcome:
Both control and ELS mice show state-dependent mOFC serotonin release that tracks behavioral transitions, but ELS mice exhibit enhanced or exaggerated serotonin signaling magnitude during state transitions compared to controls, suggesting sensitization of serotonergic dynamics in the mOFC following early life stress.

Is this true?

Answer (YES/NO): NO